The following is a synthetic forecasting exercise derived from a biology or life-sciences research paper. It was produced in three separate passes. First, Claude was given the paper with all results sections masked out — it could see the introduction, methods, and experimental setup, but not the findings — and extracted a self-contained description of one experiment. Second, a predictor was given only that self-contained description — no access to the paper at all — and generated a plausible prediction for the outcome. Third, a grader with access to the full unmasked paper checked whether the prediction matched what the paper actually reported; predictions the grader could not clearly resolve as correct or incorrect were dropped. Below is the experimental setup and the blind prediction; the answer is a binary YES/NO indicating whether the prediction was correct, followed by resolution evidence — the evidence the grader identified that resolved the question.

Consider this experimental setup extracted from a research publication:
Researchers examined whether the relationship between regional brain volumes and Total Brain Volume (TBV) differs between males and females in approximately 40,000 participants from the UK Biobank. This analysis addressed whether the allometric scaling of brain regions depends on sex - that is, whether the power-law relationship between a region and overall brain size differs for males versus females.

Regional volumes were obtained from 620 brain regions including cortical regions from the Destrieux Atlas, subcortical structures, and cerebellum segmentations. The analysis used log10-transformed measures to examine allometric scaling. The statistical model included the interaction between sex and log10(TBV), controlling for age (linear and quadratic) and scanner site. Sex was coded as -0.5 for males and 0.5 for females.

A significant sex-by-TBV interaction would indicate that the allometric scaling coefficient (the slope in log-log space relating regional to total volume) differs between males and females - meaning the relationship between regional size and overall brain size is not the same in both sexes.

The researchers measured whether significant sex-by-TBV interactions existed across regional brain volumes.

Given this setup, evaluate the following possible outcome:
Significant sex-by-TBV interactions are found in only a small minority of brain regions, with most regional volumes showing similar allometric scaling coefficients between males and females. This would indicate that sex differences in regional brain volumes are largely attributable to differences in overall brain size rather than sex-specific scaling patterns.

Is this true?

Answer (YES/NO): YES